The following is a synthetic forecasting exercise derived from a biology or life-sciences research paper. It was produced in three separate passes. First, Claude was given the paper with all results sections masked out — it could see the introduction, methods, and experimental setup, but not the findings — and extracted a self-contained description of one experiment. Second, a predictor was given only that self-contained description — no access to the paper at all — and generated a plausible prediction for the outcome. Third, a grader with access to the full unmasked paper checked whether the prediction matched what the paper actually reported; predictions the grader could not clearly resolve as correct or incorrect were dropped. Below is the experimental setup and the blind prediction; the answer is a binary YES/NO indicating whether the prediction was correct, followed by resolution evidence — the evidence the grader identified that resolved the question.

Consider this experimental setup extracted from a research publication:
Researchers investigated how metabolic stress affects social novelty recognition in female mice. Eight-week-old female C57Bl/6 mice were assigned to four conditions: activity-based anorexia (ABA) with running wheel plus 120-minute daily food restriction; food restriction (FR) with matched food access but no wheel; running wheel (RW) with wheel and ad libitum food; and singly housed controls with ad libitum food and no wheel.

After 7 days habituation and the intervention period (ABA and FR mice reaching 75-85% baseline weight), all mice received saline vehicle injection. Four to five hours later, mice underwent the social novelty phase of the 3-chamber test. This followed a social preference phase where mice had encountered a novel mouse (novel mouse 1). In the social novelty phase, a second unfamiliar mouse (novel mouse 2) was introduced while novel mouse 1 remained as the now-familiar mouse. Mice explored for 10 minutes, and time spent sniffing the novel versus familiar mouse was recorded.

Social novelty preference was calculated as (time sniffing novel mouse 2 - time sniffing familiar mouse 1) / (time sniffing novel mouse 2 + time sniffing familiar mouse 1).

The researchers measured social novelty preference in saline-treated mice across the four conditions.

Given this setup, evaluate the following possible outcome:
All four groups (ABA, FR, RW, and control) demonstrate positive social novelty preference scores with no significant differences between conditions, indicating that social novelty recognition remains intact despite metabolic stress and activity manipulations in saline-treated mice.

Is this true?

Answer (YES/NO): NO